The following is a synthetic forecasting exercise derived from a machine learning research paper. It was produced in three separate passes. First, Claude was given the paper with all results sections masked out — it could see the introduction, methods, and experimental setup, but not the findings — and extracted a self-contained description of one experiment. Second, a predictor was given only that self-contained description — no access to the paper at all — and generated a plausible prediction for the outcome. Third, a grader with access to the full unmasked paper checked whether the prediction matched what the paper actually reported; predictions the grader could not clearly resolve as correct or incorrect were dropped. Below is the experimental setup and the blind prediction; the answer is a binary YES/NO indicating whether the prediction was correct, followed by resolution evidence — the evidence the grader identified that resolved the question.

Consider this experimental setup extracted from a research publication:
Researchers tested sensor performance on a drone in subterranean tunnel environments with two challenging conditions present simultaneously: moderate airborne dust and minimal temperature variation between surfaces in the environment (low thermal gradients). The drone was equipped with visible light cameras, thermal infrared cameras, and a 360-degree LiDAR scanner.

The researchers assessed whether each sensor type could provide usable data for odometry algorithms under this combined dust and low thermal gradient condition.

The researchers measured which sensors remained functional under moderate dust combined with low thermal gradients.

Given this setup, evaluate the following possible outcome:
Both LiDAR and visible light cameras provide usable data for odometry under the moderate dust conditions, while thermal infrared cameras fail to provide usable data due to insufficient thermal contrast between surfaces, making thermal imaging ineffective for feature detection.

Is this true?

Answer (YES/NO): NO